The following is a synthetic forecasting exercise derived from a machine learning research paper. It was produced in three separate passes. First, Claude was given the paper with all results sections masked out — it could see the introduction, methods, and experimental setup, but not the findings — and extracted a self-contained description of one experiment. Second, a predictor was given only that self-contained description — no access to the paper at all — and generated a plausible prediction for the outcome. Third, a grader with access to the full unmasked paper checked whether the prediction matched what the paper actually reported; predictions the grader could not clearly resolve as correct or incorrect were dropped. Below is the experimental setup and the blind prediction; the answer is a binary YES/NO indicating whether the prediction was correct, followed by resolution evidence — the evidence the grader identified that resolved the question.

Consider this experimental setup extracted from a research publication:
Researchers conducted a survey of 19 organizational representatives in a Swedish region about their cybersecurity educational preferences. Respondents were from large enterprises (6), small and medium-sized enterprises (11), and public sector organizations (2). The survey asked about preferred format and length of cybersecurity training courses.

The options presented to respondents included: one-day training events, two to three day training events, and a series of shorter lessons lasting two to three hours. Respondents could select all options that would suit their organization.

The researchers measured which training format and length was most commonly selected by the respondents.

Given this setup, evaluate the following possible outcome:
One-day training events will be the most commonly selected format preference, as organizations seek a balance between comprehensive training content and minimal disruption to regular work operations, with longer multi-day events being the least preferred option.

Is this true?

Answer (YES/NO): NO